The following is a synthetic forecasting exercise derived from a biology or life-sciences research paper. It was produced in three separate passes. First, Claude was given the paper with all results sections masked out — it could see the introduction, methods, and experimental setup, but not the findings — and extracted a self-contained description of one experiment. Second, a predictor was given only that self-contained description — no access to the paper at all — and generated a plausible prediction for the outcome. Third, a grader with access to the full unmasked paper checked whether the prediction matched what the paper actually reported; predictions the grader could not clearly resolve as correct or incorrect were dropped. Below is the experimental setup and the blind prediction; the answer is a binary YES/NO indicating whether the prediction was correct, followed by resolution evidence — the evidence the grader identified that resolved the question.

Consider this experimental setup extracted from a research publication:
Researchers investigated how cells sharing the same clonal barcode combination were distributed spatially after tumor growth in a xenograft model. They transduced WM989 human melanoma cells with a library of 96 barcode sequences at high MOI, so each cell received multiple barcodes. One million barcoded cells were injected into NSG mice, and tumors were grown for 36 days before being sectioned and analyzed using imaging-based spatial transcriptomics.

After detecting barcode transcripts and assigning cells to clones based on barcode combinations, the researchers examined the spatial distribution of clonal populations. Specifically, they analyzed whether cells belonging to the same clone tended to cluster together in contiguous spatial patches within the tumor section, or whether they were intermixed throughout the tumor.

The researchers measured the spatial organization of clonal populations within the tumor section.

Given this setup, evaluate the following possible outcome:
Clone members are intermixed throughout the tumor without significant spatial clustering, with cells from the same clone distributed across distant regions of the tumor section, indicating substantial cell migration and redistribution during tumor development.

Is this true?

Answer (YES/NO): NO